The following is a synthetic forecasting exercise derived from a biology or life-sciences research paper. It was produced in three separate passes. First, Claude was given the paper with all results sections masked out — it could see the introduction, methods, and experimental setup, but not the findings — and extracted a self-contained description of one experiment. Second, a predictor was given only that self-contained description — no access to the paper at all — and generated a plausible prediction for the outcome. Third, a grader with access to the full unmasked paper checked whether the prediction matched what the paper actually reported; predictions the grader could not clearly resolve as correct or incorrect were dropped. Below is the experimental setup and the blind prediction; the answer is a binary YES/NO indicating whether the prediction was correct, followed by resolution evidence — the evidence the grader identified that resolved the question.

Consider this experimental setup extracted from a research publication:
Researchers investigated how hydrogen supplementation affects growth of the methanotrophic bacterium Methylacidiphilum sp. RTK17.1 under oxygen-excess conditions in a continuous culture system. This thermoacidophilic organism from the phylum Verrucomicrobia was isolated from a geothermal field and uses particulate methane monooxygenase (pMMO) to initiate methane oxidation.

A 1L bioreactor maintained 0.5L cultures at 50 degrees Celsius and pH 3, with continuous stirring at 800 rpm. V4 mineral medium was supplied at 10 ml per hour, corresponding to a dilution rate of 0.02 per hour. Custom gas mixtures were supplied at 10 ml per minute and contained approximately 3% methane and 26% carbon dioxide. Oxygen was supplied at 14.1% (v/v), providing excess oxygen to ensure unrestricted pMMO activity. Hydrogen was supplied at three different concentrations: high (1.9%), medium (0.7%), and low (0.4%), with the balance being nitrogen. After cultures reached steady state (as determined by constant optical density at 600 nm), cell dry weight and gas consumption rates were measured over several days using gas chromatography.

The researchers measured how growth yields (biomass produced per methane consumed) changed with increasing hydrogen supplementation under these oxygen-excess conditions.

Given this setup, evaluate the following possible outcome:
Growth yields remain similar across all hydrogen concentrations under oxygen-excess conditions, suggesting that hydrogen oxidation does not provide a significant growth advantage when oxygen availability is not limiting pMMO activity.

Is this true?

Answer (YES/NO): NO